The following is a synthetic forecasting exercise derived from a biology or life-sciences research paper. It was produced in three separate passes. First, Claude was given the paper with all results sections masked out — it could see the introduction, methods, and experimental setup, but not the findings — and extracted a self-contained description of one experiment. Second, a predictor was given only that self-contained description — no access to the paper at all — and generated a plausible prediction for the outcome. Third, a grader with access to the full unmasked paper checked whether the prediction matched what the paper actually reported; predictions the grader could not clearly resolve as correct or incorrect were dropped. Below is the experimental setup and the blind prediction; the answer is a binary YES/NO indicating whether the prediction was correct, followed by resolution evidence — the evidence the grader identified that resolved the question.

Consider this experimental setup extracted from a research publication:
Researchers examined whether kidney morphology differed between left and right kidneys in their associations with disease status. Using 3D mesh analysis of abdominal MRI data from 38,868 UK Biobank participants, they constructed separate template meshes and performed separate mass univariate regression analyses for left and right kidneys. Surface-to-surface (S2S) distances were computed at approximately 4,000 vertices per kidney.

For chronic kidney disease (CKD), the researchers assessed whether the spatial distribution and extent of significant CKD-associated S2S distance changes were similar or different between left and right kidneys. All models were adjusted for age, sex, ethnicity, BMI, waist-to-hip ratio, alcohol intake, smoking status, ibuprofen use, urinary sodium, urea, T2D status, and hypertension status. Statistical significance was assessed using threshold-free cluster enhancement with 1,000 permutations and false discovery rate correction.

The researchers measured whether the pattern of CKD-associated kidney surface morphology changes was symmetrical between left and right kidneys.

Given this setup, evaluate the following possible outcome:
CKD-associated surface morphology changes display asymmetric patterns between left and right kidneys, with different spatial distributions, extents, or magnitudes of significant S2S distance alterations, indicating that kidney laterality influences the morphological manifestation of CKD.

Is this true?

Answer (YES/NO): NO